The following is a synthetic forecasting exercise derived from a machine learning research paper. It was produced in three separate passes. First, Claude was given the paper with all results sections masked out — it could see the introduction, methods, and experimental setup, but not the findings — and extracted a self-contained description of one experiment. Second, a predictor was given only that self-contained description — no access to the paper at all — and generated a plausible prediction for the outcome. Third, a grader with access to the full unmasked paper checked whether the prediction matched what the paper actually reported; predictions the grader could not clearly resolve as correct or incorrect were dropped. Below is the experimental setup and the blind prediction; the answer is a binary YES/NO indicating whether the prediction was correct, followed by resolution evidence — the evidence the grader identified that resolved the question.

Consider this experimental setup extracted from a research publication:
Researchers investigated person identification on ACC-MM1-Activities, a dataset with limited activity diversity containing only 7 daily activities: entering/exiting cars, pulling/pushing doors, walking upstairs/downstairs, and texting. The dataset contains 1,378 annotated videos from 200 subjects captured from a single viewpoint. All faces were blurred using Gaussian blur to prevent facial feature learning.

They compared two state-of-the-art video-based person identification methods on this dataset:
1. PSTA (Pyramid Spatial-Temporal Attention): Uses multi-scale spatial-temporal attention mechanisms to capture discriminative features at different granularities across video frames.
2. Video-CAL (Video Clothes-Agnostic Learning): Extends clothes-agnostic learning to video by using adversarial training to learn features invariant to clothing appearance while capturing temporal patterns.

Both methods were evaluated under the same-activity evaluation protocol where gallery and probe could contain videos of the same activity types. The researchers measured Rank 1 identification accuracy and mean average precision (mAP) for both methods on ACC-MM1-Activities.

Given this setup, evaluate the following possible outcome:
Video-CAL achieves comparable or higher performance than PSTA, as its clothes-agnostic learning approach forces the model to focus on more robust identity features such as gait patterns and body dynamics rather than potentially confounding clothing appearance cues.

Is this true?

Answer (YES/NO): YES